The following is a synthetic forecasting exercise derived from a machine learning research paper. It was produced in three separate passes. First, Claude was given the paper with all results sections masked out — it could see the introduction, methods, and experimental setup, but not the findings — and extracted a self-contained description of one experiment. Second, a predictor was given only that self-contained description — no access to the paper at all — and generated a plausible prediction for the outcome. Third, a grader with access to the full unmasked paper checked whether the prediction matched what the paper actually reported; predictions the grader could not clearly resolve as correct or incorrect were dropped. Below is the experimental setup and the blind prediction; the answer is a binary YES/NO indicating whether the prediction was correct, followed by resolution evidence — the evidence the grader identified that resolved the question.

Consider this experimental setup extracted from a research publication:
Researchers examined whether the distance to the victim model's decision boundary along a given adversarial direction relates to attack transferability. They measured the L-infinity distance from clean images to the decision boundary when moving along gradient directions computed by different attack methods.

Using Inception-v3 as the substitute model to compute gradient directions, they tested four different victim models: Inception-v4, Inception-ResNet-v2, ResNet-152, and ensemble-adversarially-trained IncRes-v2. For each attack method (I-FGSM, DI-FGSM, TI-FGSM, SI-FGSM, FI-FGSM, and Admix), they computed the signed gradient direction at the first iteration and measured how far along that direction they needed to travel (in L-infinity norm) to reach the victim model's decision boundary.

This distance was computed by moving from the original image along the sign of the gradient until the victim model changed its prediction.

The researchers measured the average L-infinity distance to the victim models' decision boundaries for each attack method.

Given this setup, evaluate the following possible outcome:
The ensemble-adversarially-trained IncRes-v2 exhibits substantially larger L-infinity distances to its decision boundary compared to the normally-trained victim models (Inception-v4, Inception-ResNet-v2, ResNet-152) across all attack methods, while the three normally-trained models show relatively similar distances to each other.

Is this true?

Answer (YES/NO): YES